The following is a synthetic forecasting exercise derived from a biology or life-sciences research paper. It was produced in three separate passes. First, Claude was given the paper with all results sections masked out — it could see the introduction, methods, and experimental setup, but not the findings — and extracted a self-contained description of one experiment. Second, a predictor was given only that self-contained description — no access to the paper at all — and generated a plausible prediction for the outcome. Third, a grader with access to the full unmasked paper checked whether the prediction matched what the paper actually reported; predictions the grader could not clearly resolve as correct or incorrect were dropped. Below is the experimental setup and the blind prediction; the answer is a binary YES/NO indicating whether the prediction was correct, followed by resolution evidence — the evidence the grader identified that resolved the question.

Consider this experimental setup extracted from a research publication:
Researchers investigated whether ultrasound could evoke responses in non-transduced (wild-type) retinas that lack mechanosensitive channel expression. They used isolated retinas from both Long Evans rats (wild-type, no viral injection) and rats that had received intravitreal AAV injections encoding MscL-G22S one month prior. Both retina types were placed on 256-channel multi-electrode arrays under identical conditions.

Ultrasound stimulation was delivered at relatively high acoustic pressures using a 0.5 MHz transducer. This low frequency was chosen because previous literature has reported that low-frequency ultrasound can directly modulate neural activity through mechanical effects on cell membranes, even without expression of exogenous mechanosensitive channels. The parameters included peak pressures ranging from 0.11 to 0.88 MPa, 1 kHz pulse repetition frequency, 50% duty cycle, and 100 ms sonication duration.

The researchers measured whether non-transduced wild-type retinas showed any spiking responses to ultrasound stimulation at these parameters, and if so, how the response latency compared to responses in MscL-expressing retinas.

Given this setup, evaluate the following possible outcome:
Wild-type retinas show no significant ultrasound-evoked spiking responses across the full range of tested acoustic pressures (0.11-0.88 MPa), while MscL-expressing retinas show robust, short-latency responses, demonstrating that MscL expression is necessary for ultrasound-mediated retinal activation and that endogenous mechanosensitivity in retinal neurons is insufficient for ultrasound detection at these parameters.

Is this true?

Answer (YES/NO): NO